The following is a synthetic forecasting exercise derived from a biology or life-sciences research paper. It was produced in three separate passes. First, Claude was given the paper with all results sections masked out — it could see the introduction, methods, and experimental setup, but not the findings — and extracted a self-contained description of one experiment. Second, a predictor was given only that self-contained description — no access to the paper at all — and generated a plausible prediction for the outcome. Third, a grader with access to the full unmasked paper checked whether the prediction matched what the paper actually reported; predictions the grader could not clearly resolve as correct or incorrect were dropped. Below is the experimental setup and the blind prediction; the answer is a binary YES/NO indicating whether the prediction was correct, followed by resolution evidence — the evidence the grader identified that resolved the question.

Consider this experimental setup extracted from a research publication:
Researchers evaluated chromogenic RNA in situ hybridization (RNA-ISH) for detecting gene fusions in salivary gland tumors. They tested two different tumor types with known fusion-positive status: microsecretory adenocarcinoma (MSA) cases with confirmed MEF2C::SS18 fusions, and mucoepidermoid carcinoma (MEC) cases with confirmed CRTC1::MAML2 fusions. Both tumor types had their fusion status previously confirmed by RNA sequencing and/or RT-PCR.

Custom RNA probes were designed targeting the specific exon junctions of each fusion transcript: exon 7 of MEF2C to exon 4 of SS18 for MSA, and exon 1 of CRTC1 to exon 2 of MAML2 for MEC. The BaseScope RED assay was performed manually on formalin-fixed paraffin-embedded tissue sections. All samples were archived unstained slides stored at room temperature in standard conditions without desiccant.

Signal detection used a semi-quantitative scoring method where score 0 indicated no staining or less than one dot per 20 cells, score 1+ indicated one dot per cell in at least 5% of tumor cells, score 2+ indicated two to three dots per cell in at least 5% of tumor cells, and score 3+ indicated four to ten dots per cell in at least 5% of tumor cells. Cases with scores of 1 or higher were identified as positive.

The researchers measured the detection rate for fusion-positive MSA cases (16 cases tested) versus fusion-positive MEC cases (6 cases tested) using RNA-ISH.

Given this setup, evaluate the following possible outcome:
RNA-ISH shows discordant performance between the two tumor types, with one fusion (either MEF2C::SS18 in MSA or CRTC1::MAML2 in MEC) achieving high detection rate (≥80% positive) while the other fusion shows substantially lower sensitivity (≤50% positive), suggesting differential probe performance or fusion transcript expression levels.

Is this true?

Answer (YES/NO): YES